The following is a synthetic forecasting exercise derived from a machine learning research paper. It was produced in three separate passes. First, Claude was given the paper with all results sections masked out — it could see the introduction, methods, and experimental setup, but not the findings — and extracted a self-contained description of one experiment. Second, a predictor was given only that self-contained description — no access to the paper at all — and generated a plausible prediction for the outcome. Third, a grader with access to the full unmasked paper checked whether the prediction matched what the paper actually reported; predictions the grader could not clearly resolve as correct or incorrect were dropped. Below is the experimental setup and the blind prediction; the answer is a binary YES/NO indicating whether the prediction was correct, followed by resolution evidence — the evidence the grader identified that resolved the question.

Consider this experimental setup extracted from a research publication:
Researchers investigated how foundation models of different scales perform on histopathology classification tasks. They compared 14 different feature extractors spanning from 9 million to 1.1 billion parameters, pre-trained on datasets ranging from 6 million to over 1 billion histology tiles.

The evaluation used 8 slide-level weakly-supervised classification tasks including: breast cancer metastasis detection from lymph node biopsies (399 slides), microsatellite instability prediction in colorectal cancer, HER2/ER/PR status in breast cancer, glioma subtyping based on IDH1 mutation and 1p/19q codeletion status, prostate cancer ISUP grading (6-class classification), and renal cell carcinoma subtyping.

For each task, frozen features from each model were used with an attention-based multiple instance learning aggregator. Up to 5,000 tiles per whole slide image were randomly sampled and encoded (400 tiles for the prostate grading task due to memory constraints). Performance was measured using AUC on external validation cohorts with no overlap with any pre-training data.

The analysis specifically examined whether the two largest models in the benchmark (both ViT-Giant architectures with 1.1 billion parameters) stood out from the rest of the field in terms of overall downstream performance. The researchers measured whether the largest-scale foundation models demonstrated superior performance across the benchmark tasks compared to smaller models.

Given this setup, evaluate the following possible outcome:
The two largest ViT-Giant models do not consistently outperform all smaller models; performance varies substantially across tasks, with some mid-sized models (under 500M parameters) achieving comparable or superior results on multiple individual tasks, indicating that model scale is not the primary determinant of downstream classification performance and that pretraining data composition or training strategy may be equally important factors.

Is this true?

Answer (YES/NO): YES